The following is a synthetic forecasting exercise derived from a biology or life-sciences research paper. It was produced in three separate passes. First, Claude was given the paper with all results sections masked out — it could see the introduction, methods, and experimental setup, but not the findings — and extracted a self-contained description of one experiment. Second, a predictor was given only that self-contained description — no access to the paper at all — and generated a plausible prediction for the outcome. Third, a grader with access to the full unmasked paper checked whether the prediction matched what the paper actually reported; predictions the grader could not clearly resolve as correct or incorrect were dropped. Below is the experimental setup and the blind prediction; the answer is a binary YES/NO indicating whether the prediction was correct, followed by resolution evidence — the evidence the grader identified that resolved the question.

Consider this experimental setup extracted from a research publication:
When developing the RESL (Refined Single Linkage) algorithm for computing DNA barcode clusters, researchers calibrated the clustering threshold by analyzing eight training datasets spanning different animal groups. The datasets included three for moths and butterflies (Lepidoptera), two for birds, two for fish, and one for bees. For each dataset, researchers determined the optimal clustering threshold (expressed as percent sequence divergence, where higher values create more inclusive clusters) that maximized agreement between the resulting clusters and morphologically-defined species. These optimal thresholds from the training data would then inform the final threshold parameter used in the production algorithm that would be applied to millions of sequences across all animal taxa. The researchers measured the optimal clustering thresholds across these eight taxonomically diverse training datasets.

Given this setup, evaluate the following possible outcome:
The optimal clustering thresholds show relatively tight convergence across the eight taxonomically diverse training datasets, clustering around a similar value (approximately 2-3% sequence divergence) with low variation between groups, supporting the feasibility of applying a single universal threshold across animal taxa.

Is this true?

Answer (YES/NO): NO